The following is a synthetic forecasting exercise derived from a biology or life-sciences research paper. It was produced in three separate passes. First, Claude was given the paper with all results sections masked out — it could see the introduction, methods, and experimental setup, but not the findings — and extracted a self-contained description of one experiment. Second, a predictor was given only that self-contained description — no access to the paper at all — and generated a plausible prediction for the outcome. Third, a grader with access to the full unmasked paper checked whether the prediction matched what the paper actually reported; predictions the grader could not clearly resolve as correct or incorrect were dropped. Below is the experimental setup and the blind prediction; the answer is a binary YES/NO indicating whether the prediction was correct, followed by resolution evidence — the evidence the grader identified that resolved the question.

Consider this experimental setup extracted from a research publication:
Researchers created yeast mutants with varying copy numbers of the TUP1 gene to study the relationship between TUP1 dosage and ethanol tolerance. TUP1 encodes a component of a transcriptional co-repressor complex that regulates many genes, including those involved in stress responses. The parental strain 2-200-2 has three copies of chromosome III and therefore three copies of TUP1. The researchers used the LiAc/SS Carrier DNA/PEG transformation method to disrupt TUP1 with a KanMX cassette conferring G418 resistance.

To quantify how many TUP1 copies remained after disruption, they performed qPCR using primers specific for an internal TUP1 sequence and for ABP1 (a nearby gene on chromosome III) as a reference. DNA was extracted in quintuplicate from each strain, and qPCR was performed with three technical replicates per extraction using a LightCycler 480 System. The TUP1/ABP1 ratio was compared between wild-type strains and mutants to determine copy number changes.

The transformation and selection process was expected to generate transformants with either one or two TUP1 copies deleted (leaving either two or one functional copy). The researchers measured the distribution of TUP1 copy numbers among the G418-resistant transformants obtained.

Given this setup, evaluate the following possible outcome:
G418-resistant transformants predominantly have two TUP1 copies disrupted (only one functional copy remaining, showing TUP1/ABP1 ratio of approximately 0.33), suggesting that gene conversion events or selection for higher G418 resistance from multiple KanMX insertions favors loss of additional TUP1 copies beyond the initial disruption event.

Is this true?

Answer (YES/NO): NO